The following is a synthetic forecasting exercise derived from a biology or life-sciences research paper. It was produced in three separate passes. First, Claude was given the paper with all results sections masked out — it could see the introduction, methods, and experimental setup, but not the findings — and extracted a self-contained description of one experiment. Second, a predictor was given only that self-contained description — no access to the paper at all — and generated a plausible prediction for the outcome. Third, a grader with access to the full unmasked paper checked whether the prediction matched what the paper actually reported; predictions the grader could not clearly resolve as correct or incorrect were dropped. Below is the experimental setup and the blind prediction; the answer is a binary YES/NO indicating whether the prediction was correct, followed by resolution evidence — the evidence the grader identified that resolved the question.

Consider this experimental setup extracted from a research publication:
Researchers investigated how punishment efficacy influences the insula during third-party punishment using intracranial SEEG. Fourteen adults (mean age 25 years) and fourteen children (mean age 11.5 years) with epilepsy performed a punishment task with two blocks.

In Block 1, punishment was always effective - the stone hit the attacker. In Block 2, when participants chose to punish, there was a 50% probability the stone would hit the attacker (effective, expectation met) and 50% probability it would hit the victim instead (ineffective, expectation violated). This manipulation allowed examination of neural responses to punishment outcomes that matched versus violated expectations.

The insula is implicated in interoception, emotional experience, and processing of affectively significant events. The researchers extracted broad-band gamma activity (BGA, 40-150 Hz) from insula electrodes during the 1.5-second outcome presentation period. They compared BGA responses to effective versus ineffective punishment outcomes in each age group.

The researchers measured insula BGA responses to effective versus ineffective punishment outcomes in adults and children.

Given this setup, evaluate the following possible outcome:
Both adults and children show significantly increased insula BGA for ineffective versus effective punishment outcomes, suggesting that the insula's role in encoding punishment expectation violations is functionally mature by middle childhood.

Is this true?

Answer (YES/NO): NO